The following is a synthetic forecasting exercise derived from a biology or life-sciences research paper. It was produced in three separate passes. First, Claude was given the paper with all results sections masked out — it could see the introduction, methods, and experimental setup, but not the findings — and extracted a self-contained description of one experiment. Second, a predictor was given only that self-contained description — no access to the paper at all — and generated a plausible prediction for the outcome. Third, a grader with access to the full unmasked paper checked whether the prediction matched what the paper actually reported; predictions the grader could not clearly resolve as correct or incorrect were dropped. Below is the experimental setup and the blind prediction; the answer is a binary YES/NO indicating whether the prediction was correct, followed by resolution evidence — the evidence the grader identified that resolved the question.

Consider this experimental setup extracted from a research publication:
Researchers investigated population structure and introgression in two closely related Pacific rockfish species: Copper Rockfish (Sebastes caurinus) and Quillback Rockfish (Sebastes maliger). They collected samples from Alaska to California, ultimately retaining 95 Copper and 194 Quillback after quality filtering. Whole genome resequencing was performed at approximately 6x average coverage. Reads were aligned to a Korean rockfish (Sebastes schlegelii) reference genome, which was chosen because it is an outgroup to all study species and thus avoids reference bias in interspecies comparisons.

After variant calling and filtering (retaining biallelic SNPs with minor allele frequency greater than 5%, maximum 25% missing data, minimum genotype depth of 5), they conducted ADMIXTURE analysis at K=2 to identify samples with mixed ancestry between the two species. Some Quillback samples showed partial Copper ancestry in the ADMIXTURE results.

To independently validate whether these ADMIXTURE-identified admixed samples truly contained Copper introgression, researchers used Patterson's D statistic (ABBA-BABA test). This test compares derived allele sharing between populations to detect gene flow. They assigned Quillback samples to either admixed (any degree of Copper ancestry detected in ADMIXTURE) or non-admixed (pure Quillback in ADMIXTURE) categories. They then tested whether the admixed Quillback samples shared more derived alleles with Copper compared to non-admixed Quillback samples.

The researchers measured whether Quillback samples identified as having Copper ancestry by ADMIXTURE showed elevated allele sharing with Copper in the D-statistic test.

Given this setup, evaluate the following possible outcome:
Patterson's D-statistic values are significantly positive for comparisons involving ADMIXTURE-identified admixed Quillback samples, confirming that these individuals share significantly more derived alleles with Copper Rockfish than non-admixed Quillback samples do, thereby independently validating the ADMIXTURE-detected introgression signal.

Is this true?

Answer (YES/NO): NO